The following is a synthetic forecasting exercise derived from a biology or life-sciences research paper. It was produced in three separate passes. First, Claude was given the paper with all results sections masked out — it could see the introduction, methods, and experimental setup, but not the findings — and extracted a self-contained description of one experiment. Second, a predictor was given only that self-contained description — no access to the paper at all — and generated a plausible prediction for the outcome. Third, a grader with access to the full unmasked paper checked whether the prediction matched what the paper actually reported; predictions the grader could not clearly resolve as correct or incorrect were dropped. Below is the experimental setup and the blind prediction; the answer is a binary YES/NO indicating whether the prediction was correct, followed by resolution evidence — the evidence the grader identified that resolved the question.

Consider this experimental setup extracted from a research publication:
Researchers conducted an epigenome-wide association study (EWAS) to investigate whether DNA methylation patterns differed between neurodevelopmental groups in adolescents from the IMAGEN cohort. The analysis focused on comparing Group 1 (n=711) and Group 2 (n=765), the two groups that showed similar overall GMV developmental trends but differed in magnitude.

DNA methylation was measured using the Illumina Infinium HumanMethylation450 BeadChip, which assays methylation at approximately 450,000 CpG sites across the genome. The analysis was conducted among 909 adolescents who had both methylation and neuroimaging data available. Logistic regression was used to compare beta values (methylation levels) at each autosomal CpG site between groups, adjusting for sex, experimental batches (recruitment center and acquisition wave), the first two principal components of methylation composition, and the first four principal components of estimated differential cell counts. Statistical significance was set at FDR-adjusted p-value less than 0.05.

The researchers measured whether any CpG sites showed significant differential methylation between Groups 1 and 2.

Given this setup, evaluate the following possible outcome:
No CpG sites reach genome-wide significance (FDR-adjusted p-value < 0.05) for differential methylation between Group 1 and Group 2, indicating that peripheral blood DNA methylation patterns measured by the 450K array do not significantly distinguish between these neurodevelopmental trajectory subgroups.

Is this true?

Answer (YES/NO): NO